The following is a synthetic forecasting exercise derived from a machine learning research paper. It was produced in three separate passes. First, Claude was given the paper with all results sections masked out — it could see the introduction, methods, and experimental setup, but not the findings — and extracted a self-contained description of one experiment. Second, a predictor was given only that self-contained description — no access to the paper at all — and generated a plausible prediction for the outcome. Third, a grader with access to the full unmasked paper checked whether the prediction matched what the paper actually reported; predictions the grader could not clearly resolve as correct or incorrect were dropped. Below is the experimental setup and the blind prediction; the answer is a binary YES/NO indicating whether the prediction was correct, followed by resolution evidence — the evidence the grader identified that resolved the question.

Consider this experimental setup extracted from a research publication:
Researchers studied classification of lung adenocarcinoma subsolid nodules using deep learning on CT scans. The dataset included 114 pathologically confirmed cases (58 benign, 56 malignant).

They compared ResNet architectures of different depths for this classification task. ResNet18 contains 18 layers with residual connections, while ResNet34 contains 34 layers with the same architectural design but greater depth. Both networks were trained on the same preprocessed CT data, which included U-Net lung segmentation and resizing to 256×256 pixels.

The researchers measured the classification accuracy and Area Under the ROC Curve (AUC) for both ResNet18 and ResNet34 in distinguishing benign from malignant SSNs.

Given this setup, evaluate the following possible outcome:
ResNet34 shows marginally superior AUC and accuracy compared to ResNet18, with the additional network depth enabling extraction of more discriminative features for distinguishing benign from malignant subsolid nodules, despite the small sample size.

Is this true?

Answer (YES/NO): YES